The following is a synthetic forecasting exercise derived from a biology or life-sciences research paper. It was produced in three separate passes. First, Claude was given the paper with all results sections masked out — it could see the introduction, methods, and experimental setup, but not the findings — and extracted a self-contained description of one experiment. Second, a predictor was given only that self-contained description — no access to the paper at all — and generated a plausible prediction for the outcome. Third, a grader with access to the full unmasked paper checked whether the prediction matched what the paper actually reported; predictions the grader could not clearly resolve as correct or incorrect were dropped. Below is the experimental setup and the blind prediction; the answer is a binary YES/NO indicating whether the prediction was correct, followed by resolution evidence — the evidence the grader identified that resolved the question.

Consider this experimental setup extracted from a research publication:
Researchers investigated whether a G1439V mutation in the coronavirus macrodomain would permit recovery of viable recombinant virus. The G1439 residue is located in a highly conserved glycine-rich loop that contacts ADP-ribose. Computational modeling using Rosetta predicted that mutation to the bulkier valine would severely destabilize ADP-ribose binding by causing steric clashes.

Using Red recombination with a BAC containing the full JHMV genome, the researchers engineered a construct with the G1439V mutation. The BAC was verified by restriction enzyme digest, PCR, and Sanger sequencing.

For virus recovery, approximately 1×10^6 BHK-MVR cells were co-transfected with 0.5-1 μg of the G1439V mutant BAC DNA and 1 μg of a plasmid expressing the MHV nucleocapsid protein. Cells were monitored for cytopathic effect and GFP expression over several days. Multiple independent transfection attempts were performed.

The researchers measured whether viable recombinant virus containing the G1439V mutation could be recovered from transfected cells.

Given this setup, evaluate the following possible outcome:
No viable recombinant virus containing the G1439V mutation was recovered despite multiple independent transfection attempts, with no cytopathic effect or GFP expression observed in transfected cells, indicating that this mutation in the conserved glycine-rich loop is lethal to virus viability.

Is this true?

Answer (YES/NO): NO